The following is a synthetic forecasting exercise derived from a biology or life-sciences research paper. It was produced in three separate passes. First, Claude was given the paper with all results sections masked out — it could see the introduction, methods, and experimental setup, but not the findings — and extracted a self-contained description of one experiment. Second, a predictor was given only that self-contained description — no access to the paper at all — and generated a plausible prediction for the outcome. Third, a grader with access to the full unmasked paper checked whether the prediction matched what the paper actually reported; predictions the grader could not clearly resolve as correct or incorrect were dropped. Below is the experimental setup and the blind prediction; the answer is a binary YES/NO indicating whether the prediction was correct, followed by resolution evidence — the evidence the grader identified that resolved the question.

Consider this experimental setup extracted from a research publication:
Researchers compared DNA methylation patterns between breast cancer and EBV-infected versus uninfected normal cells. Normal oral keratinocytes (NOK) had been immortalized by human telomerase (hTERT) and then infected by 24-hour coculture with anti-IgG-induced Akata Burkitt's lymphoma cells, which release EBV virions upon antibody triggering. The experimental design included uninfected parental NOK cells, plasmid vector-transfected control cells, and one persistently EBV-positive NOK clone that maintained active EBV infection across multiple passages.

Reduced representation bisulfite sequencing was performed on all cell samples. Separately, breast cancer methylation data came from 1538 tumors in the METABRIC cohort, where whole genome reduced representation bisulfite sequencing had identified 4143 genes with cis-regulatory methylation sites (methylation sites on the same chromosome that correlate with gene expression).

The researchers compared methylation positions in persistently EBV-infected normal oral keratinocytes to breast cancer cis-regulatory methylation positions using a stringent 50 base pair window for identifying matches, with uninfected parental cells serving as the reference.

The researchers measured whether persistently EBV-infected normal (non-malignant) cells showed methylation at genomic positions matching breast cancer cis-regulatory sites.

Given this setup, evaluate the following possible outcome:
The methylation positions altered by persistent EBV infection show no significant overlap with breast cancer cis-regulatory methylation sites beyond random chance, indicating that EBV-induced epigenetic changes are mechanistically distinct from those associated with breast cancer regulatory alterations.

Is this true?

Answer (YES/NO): NO